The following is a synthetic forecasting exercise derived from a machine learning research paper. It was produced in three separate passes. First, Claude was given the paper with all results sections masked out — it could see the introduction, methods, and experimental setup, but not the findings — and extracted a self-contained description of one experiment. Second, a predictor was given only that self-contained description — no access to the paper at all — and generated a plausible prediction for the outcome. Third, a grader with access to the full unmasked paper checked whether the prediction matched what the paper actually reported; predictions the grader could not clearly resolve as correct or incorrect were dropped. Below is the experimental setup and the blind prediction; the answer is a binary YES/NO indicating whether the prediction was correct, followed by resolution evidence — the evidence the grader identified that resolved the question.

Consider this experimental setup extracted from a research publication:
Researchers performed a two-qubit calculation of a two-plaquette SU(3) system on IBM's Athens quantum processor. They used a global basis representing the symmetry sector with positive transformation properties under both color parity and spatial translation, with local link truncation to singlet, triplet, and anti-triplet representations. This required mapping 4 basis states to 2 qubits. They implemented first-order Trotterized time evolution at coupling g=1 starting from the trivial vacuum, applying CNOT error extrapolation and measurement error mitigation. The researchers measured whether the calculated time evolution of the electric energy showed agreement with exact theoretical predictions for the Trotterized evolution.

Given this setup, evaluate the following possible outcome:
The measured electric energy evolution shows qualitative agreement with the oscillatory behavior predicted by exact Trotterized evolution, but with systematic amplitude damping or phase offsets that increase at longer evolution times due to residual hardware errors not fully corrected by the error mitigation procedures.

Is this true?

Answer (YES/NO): NO